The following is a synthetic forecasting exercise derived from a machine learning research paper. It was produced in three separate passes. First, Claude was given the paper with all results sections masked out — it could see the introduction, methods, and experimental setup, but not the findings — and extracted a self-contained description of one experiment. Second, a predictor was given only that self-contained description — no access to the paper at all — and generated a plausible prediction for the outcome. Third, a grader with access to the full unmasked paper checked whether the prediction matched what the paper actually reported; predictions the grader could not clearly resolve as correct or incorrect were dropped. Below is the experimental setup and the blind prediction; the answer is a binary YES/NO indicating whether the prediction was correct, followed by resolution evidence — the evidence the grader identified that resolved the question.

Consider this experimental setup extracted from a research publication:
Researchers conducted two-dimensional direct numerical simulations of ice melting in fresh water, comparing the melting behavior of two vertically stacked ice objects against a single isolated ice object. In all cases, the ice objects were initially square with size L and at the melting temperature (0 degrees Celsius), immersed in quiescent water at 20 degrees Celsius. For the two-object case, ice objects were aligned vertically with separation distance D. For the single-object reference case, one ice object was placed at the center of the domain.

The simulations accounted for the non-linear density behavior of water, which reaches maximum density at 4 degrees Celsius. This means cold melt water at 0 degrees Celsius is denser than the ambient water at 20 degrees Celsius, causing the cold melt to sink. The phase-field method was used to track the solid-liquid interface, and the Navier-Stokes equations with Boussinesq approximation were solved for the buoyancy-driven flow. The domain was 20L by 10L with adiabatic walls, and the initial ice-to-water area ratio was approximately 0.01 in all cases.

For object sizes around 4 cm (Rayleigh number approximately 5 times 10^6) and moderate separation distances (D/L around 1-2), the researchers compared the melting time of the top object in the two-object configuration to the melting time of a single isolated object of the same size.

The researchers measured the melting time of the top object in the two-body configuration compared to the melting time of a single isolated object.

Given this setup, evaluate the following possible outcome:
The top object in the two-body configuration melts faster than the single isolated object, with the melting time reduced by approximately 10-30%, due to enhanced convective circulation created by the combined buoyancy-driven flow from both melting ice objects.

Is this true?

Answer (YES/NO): NO